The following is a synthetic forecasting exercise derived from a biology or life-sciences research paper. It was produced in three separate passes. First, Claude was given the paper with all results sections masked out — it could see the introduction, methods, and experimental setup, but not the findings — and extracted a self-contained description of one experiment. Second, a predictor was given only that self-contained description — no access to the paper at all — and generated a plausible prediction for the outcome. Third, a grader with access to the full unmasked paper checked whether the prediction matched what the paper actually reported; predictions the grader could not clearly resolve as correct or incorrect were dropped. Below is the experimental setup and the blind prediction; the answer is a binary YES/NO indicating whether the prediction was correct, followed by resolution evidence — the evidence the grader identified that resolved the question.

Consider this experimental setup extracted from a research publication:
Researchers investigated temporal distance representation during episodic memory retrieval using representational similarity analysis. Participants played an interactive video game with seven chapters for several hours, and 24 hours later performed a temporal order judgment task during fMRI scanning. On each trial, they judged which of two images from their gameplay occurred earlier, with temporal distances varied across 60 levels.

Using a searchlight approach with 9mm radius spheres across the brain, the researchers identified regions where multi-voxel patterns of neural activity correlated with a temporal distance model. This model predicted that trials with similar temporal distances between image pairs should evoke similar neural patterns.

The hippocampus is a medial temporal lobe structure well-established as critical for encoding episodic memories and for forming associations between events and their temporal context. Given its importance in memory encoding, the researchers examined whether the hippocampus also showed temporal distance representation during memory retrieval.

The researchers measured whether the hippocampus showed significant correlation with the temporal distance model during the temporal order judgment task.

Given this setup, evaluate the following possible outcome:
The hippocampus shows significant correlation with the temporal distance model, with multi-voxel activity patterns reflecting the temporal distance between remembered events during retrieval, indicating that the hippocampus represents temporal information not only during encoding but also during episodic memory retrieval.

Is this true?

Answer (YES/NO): NO